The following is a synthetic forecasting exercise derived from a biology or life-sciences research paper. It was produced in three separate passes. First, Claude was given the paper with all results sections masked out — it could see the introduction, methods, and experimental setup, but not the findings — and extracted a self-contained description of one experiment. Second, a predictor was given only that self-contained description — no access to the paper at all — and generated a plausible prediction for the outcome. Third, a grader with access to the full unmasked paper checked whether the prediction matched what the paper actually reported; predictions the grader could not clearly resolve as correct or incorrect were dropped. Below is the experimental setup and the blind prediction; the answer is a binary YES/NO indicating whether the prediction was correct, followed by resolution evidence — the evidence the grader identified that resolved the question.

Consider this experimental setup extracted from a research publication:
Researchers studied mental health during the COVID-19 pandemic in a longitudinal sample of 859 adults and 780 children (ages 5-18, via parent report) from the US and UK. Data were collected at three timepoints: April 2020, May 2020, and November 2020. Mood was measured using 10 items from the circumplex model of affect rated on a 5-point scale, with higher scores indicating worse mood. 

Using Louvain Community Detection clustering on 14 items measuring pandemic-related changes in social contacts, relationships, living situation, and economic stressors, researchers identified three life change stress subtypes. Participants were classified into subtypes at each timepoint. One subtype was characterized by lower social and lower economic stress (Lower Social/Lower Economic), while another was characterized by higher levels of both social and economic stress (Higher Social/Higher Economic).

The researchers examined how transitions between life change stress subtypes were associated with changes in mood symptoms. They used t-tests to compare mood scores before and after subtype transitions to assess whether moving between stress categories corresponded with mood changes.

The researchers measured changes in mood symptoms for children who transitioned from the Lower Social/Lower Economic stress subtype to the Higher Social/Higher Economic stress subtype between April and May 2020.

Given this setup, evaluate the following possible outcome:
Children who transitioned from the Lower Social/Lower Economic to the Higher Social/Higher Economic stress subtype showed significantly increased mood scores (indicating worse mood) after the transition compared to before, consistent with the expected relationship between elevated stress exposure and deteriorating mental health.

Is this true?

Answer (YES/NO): YES